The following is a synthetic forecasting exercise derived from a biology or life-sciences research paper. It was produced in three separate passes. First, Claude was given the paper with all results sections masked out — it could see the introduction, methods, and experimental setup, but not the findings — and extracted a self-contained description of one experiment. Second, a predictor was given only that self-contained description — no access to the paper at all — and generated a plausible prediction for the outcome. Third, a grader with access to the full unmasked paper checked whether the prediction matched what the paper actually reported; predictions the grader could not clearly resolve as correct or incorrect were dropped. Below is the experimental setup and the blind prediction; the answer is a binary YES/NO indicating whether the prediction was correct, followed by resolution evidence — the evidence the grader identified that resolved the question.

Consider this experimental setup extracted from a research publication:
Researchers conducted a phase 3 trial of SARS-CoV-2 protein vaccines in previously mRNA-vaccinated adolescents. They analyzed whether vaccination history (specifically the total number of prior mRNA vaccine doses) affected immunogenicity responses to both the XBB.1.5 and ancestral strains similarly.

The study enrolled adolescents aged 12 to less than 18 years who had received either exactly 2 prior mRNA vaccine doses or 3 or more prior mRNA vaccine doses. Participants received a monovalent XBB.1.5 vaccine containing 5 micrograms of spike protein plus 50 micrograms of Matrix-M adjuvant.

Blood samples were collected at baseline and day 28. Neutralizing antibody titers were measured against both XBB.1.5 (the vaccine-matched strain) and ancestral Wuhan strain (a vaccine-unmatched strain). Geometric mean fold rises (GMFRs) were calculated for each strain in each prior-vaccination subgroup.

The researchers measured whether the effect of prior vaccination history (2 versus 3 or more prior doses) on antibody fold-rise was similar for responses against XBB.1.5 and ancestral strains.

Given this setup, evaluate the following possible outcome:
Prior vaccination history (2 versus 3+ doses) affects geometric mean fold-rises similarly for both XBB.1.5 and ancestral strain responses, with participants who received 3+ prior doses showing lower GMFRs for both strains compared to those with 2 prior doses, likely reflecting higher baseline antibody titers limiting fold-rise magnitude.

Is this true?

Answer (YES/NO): YES